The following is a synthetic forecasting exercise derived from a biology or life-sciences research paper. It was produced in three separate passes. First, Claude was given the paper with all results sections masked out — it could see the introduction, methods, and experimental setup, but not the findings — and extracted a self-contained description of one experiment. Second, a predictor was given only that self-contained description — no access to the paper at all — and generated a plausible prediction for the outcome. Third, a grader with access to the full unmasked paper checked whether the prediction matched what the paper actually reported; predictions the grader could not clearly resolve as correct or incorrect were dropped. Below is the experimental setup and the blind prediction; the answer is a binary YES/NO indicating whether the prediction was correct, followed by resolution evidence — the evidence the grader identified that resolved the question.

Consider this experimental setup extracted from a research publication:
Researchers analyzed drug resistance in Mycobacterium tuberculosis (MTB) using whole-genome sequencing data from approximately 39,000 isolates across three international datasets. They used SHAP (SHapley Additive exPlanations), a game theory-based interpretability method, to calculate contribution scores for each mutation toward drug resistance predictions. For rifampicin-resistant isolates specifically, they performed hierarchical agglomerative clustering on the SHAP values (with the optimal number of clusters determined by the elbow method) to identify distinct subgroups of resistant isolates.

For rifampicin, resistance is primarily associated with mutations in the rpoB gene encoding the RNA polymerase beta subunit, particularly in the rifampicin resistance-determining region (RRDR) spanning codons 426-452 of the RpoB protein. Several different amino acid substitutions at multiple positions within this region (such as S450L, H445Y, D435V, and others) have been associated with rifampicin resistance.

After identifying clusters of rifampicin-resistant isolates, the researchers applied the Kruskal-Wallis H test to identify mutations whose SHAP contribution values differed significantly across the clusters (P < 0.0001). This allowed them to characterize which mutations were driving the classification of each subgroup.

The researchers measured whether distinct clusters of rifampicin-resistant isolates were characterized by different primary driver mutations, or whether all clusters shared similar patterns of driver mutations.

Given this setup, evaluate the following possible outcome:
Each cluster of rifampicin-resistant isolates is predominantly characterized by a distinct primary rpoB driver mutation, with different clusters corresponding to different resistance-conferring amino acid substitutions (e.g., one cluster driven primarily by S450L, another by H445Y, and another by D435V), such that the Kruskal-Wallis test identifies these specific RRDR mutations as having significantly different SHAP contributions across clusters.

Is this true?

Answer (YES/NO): NO